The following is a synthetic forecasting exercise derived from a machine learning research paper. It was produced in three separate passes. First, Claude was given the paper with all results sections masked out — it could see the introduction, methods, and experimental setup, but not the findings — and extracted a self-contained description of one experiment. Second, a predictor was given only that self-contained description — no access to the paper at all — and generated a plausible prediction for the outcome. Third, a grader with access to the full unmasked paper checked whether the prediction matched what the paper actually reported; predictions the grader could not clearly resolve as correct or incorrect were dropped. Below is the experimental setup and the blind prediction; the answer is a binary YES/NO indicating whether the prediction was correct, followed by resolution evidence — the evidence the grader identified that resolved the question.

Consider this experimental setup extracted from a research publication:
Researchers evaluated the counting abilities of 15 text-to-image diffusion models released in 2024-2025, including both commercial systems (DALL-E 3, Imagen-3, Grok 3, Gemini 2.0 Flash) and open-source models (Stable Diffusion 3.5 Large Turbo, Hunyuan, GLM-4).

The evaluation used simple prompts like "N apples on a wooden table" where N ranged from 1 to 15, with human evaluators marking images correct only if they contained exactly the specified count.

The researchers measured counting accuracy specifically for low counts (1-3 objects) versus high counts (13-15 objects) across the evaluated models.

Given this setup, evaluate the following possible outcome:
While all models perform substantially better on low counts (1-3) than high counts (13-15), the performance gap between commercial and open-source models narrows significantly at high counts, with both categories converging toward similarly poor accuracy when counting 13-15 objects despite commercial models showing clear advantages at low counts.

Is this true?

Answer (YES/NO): NO